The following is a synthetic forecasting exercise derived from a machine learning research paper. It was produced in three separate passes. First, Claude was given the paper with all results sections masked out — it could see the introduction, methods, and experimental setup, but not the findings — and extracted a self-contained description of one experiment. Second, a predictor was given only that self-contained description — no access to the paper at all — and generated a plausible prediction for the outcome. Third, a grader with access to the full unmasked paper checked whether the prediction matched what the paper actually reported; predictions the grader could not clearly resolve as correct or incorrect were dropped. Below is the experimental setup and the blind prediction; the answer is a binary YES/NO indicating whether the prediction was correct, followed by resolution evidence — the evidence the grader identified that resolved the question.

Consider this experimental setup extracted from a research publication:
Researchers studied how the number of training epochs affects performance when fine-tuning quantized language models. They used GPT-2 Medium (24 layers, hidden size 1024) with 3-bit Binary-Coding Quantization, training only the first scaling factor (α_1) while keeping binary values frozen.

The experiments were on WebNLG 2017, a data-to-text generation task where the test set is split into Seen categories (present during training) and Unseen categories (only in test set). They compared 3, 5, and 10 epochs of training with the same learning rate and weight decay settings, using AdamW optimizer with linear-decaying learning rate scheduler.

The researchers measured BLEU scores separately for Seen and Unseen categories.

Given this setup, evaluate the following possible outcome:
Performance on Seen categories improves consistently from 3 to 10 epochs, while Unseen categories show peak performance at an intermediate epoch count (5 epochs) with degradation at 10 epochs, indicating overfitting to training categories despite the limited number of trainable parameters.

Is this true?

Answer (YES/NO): NO